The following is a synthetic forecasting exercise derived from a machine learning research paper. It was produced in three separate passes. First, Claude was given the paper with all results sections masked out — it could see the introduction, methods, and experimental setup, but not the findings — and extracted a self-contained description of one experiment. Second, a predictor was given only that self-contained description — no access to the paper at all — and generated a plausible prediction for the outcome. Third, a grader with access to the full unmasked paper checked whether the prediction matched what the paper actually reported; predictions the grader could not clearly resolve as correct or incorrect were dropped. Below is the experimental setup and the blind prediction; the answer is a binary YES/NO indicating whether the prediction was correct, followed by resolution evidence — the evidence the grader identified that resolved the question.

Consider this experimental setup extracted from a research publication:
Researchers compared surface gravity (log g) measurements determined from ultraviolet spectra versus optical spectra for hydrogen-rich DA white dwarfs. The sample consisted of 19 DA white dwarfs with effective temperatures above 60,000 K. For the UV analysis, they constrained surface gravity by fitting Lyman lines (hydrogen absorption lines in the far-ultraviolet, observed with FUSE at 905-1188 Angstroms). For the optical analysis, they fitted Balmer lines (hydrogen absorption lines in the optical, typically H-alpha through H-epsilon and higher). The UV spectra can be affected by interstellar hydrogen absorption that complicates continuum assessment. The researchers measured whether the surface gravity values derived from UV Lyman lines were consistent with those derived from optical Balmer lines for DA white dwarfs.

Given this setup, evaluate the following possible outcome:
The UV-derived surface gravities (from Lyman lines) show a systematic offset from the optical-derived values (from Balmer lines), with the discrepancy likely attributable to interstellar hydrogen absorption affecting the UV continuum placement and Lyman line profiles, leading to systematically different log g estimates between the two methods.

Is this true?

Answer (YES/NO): NO